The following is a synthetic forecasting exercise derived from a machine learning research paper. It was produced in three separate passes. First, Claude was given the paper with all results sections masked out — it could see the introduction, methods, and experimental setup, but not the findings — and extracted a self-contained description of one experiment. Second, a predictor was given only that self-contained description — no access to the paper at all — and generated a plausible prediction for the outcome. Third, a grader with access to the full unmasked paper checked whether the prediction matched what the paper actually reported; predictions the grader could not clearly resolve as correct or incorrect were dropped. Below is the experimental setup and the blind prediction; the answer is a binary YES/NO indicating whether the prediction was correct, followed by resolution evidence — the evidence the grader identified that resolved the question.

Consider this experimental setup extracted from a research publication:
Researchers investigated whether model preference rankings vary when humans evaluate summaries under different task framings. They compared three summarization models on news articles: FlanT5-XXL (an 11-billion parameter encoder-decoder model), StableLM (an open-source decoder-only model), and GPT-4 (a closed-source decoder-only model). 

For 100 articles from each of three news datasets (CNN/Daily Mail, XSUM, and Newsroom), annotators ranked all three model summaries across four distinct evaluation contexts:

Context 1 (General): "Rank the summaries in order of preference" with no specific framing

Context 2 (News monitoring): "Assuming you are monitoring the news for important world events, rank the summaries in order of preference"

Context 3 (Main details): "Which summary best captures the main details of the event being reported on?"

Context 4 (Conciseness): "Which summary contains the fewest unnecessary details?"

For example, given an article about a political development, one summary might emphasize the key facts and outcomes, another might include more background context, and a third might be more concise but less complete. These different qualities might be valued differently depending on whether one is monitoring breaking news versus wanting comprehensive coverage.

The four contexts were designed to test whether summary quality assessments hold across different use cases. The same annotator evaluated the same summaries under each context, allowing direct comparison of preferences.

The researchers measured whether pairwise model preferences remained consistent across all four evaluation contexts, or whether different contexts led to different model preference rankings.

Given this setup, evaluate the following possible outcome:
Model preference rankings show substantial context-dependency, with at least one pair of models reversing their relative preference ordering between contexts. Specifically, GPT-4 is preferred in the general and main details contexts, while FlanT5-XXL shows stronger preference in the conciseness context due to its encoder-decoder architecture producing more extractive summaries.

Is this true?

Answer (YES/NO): NO